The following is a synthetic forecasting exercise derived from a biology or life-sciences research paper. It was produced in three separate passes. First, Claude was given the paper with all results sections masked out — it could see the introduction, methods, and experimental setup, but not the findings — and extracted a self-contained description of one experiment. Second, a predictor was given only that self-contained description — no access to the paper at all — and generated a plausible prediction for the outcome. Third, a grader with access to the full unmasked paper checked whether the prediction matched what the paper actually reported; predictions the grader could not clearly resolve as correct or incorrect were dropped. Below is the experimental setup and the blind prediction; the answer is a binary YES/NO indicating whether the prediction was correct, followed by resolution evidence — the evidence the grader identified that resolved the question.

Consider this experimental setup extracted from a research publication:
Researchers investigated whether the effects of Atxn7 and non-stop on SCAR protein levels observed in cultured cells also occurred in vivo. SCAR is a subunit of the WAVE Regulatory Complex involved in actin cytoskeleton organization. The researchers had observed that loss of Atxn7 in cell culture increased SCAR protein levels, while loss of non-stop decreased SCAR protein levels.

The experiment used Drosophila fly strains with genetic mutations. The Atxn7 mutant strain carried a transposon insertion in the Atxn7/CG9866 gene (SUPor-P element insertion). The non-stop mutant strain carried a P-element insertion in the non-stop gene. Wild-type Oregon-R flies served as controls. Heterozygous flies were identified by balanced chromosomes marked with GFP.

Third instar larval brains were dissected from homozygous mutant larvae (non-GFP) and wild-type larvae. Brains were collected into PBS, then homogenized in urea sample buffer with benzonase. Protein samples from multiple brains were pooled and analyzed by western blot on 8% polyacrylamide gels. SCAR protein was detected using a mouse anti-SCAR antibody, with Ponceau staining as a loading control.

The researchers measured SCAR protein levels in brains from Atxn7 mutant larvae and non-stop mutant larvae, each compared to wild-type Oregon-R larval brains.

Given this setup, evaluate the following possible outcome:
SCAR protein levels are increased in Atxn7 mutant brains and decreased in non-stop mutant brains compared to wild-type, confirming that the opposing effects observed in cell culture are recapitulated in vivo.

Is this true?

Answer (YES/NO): YES